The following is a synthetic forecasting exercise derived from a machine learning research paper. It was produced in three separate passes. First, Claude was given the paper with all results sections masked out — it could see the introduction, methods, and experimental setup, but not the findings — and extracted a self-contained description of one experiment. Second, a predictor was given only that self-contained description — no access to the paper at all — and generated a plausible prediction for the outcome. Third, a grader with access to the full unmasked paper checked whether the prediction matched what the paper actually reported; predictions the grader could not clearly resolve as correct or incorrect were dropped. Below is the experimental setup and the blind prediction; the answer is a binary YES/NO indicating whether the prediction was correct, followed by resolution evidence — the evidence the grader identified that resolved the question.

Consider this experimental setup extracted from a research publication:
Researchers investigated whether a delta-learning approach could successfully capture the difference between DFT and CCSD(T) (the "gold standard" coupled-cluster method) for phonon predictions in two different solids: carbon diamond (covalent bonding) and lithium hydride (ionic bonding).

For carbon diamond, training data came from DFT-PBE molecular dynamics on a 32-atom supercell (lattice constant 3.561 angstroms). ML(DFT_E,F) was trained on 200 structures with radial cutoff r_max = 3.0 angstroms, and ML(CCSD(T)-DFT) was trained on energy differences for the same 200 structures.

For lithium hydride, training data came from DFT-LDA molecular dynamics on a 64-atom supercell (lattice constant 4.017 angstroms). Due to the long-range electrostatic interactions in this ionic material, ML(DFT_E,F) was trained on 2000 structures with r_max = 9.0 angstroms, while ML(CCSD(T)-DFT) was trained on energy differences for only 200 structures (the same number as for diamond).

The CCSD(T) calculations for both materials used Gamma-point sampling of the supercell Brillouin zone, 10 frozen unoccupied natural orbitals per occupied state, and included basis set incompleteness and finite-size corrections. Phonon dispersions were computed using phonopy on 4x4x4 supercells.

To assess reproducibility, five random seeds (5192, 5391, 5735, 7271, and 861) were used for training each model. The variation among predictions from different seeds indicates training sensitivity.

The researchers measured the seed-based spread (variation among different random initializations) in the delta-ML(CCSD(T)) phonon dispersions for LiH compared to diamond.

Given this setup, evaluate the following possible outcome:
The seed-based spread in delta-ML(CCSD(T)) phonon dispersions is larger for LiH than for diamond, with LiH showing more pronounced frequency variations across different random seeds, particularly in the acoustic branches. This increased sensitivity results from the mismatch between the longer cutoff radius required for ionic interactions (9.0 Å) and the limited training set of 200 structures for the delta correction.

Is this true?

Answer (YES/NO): NO